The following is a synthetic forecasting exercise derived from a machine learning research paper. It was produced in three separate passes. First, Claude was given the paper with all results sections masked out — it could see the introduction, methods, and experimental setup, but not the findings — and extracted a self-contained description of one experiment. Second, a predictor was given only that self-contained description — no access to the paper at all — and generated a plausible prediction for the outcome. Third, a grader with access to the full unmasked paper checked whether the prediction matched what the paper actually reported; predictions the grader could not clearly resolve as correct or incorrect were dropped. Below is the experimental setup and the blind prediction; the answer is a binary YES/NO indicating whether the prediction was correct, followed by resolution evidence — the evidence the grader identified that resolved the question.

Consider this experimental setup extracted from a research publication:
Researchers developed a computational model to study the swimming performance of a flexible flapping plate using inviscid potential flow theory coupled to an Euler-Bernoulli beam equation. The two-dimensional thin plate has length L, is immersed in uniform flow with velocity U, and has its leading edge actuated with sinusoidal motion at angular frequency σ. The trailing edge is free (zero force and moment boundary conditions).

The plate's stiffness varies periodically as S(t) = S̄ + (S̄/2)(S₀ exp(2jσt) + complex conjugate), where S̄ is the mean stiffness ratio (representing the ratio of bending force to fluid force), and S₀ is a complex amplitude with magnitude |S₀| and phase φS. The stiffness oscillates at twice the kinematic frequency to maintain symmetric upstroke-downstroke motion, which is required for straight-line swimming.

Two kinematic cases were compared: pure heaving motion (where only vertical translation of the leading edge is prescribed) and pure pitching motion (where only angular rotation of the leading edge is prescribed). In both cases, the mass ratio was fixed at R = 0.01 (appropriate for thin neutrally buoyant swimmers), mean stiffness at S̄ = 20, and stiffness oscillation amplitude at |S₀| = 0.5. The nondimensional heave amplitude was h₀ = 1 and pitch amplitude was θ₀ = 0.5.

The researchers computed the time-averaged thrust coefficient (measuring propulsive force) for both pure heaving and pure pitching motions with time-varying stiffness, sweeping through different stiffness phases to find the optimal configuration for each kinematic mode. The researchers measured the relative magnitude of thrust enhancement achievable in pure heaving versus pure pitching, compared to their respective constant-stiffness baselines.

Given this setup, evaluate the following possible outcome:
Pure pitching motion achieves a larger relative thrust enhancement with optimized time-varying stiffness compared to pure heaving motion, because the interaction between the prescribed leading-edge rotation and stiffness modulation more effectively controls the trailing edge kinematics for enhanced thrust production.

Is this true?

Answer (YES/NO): NO